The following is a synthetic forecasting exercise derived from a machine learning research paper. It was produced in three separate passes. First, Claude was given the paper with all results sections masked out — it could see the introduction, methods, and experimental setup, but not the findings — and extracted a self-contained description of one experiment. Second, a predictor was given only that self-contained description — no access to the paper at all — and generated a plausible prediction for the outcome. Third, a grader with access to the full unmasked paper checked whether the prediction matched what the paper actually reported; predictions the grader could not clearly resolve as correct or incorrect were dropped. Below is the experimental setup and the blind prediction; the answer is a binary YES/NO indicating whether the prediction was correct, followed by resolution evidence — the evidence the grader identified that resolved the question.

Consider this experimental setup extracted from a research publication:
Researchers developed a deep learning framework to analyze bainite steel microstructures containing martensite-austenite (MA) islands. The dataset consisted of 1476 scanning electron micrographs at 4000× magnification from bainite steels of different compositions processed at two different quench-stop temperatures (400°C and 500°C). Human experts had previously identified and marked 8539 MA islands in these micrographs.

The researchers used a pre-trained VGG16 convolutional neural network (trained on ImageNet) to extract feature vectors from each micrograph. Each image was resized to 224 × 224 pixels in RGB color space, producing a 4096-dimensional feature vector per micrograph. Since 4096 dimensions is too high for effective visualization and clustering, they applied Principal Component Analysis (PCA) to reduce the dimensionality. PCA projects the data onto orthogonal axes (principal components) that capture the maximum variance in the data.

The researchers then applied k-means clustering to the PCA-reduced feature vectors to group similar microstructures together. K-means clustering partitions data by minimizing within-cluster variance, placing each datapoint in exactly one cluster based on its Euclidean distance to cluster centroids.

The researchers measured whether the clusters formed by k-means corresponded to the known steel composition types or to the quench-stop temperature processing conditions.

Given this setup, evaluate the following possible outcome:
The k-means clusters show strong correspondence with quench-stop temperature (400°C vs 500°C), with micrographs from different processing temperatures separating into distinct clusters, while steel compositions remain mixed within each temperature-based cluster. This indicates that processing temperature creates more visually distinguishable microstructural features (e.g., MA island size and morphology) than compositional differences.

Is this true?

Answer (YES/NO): NO